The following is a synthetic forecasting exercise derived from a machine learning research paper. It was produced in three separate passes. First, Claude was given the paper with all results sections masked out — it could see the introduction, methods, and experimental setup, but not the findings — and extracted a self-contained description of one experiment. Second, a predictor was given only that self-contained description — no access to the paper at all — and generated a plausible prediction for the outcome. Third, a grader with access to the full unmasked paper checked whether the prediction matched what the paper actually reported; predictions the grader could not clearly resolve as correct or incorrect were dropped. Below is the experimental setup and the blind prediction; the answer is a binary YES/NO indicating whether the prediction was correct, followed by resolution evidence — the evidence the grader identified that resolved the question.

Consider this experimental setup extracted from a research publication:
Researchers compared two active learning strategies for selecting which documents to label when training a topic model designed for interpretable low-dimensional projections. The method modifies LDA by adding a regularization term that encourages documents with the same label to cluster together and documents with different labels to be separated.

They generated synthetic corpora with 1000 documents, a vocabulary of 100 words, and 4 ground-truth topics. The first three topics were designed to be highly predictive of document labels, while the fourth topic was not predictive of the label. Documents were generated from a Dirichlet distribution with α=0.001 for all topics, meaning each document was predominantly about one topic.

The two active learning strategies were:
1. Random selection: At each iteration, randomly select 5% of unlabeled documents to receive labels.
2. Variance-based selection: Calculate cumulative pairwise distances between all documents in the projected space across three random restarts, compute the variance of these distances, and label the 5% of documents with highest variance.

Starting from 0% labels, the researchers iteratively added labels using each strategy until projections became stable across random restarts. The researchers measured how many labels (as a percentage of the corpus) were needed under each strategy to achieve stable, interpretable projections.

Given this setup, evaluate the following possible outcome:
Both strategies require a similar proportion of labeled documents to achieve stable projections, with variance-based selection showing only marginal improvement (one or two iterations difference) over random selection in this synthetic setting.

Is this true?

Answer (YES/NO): NO